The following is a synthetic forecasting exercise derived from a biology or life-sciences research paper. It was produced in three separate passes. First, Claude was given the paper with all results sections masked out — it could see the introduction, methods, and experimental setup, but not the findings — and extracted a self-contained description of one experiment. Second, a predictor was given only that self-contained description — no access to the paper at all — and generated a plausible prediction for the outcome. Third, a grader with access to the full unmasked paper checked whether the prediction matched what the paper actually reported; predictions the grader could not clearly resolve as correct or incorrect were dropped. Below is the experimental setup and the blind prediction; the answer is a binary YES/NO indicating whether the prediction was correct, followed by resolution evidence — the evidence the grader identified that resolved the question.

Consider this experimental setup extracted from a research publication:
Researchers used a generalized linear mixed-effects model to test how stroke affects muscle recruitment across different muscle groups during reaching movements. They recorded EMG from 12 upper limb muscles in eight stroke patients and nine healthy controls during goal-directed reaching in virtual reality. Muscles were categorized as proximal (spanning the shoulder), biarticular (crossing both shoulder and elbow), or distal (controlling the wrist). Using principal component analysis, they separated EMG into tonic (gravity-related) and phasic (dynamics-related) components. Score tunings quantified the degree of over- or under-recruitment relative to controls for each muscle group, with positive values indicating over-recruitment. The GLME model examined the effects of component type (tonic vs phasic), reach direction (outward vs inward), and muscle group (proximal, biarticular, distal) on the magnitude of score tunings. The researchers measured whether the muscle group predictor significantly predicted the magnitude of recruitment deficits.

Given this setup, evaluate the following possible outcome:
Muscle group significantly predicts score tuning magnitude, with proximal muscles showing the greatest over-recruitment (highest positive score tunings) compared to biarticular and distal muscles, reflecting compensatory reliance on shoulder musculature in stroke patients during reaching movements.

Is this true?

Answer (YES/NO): YES